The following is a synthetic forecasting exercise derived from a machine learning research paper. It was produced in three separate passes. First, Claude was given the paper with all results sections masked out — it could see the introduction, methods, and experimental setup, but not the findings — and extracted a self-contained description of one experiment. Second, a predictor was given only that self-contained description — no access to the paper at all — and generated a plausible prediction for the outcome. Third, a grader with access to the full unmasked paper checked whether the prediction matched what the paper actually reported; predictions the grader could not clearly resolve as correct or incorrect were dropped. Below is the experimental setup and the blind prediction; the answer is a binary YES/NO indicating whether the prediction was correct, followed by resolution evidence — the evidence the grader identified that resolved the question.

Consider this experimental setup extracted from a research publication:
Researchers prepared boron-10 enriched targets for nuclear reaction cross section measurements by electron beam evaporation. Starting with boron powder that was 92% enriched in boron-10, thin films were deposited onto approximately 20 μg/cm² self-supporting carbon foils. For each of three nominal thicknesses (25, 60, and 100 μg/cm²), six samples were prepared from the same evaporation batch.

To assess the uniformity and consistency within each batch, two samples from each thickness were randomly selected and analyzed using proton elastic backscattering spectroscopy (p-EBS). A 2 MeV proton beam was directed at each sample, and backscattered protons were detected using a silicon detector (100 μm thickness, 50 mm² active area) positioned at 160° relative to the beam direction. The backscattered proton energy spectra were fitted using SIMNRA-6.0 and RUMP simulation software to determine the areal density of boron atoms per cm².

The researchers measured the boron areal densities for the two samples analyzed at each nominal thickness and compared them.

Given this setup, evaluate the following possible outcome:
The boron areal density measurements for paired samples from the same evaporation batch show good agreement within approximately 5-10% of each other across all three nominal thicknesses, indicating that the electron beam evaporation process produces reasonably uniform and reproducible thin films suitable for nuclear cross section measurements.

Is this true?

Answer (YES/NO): YES